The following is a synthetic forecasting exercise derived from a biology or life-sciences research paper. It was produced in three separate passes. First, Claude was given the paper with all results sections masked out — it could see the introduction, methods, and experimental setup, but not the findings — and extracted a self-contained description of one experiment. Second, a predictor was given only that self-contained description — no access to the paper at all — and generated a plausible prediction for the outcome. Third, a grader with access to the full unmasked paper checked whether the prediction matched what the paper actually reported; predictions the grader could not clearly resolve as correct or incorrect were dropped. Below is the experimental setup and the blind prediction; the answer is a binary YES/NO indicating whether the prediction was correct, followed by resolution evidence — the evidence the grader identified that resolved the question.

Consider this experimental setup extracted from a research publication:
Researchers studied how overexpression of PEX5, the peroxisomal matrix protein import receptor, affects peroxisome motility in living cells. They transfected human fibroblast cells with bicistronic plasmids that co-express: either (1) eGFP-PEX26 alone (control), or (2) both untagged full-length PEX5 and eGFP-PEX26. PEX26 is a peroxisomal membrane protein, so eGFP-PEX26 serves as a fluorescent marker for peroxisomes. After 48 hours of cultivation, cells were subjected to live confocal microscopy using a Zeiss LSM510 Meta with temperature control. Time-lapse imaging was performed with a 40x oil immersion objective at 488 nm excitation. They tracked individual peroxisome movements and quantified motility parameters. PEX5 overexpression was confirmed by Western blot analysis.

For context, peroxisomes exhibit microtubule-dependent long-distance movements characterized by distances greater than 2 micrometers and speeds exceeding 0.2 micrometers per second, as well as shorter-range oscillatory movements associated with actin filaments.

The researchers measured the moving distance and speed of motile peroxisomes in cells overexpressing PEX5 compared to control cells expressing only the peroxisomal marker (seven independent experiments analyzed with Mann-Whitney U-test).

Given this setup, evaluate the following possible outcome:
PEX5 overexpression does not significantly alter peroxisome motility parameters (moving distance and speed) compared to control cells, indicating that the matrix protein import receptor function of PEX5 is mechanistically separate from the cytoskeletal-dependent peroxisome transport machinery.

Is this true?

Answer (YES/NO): NO